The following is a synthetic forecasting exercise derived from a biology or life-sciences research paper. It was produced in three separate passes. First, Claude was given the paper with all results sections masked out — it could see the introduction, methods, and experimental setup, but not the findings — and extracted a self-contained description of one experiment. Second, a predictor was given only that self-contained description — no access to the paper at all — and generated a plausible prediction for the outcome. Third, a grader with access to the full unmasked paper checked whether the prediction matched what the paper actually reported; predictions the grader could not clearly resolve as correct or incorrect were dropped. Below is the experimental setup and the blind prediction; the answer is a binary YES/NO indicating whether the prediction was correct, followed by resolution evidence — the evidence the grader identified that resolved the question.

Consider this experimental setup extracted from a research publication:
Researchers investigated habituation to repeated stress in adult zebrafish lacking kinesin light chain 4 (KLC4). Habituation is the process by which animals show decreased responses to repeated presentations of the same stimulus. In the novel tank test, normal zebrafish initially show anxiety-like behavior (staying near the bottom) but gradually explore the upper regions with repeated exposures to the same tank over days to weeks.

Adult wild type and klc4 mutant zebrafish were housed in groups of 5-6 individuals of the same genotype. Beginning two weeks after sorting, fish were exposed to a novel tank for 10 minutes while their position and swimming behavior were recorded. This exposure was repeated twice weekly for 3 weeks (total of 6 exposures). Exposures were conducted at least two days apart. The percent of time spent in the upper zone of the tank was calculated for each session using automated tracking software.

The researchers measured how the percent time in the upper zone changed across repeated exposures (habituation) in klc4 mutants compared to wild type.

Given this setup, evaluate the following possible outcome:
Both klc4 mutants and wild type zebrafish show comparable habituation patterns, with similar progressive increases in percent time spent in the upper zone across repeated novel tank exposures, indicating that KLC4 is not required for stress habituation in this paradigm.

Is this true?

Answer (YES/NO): YES